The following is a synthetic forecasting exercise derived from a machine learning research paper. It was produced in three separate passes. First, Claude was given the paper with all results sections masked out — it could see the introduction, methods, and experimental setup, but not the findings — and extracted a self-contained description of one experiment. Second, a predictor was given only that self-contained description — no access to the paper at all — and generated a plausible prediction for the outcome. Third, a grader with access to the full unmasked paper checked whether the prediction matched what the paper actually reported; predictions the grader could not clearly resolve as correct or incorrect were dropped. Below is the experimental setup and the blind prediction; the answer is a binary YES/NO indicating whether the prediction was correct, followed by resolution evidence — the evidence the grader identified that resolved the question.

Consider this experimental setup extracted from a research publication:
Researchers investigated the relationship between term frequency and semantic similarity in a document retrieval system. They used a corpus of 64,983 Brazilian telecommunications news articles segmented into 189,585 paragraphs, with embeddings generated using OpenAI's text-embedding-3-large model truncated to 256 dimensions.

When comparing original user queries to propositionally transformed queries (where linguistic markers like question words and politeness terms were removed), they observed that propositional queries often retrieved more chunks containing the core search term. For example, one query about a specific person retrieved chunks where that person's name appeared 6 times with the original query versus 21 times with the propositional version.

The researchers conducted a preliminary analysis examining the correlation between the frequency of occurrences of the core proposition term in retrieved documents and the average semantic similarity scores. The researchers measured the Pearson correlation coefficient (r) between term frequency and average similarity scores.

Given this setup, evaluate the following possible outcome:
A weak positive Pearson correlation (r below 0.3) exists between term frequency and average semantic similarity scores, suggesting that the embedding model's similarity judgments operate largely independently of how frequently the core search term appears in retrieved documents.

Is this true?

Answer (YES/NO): NO